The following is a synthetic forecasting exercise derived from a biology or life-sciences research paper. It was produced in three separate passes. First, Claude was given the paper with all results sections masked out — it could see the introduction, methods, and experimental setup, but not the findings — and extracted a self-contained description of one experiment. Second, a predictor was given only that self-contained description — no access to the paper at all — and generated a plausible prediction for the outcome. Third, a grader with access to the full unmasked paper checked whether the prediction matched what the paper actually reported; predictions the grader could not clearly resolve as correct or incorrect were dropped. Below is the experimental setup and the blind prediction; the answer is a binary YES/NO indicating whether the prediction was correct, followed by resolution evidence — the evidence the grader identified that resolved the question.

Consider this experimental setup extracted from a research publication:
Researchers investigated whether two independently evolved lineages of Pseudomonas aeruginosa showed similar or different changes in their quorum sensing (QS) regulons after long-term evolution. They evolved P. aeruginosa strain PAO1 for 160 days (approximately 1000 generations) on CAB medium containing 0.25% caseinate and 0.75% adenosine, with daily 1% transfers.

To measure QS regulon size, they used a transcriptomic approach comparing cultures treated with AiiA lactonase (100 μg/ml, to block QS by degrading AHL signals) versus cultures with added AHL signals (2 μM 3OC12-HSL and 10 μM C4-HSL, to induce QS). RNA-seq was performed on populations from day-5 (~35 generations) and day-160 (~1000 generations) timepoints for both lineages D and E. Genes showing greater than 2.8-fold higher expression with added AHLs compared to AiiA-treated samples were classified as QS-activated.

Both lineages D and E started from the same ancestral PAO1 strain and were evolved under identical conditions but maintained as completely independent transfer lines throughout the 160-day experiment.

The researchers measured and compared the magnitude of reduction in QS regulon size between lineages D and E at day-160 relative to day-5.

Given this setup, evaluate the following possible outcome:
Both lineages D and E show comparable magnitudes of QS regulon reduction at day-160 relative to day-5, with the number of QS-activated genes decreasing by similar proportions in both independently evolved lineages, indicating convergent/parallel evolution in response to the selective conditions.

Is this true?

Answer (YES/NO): NO